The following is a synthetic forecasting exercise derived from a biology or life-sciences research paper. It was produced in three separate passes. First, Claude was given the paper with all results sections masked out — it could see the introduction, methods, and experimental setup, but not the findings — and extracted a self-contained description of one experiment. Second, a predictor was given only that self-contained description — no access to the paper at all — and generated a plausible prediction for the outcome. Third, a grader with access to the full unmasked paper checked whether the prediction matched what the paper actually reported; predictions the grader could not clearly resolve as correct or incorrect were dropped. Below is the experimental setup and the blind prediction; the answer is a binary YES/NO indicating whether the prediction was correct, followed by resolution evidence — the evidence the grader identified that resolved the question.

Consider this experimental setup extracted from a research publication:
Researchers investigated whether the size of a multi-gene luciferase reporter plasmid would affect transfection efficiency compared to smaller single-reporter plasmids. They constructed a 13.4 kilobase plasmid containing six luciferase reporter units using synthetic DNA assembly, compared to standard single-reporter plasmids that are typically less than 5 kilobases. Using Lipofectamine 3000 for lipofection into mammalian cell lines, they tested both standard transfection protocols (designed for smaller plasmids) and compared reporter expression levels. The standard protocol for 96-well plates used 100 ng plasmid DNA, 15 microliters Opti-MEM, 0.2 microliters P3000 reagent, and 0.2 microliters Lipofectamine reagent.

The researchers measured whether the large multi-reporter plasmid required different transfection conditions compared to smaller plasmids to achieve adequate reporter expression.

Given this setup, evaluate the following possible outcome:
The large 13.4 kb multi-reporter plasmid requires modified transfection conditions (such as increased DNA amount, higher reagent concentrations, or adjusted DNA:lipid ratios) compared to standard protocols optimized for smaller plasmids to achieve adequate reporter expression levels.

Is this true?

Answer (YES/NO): YES